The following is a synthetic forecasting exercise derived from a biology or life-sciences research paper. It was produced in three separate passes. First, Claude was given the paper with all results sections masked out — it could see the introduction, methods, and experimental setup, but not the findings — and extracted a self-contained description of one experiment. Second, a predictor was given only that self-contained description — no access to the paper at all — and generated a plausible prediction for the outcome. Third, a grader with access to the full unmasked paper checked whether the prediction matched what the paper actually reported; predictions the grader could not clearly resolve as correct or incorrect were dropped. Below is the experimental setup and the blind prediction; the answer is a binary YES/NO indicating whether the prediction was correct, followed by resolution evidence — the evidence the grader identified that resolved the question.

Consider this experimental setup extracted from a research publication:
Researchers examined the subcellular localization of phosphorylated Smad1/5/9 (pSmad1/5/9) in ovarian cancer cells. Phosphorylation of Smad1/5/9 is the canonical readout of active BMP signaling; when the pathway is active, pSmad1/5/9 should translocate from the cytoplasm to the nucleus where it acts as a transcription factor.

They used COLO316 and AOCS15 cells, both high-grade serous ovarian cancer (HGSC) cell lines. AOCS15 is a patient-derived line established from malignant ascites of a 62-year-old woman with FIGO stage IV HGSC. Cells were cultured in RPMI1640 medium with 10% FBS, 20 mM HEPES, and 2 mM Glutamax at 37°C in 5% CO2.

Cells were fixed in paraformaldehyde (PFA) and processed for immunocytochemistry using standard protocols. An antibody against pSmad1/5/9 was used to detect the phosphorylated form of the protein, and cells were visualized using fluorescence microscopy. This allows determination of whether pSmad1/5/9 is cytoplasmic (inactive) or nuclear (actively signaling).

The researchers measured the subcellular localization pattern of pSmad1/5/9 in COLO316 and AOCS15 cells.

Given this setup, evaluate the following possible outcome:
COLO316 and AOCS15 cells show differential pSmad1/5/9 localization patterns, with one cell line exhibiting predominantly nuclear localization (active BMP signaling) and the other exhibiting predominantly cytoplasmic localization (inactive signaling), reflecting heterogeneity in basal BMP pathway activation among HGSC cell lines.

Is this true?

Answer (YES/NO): NO